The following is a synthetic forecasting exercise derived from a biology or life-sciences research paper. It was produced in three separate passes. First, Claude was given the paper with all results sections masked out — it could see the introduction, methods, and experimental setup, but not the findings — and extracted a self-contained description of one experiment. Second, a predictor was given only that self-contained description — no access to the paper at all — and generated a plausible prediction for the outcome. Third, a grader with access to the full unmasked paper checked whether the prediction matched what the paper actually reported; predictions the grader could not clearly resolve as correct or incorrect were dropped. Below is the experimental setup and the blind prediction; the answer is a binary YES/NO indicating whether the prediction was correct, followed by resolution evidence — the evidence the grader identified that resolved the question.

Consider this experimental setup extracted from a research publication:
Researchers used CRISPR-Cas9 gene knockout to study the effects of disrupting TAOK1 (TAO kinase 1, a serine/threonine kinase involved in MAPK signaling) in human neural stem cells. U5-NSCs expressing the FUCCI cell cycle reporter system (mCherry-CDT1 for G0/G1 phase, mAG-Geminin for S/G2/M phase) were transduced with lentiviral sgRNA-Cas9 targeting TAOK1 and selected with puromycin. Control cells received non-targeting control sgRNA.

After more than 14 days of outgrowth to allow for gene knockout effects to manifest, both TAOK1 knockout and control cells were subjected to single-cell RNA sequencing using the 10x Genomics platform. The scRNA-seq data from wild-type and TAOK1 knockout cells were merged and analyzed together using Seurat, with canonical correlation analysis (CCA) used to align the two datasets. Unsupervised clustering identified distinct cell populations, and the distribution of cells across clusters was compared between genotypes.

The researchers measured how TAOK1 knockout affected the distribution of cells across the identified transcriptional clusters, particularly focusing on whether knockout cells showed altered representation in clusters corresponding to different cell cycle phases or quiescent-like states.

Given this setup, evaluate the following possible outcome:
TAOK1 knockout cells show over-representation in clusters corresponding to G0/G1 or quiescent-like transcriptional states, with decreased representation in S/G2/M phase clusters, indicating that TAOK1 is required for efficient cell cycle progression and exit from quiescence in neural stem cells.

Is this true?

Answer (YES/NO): NO